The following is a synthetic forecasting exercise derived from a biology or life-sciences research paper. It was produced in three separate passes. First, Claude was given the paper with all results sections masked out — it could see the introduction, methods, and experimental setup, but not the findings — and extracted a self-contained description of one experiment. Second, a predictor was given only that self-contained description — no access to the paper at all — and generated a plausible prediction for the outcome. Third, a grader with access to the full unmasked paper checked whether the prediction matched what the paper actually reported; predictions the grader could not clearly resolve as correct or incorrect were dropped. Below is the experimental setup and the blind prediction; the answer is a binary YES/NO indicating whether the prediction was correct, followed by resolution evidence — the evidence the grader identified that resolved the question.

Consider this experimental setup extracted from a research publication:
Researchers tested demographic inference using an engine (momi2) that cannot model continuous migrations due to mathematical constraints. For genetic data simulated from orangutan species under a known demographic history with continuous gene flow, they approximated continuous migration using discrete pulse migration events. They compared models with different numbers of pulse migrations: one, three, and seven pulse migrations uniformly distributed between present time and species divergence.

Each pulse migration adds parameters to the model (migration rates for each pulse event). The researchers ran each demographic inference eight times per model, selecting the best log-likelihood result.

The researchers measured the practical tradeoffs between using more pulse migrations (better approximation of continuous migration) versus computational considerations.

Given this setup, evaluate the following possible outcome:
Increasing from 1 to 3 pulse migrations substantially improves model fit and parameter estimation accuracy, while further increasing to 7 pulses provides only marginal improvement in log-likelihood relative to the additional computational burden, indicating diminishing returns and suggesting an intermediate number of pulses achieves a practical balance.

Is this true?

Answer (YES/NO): NO